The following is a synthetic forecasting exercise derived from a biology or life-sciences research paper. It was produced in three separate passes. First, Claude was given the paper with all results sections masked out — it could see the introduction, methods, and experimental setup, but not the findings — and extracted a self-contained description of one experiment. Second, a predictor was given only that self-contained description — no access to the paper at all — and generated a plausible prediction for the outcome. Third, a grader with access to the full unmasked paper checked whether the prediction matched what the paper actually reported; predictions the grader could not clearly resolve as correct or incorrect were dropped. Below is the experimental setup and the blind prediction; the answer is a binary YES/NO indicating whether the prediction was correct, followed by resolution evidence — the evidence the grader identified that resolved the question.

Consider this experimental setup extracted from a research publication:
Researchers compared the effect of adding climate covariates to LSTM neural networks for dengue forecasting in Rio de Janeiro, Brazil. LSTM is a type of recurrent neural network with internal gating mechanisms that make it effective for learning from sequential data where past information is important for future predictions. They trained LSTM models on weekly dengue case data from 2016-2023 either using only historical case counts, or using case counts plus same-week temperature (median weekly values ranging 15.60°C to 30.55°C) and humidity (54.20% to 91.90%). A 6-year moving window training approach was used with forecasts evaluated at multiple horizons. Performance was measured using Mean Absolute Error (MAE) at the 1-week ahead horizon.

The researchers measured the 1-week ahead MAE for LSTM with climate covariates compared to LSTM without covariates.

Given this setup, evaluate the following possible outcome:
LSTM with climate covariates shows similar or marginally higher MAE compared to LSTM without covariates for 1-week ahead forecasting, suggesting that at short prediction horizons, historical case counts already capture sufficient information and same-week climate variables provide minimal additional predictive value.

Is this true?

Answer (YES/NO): NO